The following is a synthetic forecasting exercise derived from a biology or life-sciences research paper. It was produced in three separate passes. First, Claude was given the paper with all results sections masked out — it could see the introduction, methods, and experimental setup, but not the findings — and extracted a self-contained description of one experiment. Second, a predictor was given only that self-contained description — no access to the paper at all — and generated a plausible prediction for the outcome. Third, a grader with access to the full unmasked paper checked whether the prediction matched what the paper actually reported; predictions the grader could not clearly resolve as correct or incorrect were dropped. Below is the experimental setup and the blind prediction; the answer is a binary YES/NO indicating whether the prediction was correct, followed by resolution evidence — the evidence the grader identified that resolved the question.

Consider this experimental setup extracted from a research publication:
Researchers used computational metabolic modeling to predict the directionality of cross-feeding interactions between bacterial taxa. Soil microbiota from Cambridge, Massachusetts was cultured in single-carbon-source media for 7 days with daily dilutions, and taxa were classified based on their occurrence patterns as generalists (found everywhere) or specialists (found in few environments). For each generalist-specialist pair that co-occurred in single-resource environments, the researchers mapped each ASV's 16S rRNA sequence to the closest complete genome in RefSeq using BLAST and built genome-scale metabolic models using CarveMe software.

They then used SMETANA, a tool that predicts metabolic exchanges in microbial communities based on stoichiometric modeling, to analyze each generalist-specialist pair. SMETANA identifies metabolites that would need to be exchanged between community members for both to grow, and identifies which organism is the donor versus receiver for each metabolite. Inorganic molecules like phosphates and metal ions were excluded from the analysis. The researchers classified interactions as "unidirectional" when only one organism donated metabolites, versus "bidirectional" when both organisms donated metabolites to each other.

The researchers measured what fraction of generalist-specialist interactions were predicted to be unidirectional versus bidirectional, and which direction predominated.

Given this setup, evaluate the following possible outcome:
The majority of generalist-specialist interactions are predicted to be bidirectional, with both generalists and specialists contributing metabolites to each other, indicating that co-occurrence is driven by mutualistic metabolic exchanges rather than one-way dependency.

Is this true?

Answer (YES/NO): NO